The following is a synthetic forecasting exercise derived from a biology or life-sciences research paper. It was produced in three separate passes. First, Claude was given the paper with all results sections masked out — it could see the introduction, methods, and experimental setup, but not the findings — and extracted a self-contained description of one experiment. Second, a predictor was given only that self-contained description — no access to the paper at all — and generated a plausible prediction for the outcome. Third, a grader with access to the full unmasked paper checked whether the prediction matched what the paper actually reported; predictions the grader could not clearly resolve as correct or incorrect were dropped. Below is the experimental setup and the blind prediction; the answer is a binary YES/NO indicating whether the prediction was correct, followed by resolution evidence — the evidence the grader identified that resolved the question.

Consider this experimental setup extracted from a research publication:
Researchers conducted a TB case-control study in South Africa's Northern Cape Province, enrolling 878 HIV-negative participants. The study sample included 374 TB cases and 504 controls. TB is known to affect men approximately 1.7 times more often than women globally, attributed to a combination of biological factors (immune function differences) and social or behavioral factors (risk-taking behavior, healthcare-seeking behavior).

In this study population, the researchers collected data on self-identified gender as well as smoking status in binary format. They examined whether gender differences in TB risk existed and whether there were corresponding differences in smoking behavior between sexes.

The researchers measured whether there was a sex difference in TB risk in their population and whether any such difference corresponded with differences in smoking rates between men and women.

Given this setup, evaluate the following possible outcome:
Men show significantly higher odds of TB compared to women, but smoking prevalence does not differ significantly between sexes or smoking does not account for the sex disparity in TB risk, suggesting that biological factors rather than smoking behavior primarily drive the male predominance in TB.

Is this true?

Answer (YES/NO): NO